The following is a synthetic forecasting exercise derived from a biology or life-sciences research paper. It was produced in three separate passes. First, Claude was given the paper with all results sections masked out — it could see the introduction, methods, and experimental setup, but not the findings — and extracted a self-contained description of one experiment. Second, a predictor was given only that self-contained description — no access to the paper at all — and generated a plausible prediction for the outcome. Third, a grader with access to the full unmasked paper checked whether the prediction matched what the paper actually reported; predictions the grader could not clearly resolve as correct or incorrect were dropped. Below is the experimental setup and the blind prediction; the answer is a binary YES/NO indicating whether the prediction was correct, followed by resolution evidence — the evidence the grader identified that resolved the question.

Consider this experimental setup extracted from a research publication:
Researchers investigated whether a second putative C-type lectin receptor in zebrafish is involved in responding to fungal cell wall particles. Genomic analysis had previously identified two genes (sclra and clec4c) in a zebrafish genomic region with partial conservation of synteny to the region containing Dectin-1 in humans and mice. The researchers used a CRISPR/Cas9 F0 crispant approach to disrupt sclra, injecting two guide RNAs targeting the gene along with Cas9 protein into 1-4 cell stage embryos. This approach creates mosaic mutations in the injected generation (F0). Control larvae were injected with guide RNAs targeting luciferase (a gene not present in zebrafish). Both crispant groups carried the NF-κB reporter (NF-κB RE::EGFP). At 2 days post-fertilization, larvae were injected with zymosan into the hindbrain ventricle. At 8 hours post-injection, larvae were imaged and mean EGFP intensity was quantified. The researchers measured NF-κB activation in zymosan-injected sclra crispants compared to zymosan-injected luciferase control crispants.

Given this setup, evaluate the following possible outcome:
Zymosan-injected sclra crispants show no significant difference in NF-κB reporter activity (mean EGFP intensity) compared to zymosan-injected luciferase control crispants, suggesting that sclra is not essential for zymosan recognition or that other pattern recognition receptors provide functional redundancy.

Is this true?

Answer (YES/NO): NO